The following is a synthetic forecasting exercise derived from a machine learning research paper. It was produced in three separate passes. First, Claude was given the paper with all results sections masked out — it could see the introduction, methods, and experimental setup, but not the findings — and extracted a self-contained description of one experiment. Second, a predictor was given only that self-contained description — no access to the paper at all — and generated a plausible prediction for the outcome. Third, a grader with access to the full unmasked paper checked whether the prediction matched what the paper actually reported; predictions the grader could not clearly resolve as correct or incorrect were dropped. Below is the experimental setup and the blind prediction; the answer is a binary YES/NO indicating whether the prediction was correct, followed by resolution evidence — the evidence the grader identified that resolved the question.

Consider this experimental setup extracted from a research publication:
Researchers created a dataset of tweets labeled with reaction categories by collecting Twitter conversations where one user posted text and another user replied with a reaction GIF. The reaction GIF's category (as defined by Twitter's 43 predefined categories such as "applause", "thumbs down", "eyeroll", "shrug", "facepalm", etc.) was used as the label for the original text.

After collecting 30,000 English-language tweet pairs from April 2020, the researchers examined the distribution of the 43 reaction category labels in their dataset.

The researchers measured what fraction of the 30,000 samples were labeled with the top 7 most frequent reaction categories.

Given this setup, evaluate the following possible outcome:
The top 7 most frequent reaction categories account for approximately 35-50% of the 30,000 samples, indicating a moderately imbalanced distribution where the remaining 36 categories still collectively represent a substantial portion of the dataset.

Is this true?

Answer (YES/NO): NO